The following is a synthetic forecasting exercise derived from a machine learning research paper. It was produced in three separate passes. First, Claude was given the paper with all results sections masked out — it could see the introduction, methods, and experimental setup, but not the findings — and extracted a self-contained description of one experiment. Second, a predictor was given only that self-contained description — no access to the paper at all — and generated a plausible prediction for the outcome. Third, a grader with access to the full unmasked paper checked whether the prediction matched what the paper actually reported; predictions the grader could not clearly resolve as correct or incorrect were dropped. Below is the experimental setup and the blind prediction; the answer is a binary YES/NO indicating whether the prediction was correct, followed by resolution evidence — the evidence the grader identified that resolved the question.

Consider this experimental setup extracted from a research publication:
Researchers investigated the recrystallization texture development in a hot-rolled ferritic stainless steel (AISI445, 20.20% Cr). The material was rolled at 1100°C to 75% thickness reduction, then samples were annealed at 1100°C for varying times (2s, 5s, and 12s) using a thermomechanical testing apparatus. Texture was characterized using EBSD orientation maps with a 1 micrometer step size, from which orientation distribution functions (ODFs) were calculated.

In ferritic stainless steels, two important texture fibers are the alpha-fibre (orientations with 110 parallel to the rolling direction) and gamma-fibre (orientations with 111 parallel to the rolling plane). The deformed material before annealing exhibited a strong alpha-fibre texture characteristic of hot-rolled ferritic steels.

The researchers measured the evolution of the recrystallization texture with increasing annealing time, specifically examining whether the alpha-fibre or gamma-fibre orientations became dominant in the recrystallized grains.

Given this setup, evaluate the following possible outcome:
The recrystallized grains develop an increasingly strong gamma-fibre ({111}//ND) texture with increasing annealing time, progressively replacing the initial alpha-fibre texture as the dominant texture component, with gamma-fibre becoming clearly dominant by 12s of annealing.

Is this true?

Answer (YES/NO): NO